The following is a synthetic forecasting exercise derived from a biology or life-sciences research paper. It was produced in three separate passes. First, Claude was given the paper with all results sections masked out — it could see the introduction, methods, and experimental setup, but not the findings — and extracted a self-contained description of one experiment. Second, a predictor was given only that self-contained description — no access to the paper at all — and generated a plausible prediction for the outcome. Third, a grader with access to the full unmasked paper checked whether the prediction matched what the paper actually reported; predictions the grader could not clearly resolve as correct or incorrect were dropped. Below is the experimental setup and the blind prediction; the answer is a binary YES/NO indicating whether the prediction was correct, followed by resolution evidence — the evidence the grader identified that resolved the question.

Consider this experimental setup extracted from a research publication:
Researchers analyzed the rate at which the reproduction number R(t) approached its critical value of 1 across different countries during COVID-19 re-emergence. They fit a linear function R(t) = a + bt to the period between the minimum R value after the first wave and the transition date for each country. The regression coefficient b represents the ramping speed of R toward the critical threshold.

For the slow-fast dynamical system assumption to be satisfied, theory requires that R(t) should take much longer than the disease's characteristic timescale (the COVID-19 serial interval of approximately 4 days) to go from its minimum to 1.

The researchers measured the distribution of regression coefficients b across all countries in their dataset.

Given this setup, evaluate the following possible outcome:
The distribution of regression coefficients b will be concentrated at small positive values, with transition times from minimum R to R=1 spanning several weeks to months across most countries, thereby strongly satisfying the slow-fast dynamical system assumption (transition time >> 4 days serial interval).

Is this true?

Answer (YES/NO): NO